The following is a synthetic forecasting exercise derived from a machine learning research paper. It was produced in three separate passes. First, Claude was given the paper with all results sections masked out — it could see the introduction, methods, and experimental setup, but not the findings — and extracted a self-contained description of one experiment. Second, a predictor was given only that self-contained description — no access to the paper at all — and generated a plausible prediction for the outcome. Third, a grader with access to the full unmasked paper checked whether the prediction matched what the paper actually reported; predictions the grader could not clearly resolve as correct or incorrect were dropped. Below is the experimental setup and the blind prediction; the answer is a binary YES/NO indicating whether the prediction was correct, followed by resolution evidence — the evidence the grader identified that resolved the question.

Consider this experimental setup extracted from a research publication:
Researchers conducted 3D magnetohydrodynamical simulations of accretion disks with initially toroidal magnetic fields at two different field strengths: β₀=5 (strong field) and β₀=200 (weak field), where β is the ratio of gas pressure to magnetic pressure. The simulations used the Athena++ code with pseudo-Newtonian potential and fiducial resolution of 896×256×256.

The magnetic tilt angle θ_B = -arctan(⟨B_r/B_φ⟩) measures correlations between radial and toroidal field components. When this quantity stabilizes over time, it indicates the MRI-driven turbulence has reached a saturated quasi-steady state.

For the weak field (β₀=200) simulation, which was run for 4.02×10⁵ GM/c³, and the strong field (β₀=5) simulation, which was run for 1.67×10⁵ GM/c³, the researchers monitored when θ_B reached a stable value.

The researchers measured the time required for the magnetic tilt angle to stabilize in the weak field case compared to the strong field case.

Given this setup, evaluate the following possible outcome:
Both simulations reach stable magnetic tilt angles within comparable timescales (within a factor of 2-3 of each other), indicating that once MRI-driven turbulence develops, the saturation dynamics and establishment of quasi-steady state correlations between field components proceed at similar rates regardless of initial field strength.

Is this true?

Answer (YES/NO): NO